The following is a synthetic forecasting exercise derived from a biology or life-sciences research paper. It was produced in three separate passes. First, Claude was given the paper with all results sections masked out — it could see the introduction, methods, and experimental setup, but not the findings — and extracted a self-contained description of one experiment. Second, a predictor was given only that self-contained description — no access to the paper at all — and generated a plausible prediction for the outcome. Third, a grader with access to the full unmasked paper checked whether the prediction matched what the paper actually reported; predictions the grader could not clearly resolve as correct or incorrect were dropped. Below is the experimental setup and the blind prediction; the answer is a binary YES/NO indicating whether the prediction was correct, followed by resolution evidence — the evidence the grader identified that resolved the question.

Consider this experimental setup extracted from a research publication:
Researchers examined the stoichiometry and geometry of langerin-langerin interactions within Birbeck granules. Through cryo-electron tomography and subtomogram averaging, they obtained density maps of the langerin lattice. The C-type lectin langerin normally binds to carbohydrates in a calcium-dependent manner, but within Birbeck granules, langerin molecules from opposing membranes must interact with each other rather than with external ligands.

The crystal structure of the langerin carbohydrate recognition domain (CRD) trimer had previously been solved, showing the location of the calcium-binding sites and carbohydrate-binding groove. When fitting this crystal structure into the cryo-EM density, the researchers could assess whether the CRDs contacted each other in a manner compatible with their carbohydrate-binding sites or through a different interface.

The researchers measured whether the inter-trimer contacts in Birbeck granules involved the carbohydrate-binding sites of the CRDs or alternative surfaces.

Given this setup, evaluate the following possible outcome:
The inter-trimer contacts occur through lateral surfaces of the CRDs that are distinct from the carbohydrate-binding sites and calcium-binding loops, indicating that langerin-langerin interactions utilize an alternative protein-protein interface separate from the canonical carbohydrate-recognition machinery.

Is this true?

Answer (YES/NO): NO